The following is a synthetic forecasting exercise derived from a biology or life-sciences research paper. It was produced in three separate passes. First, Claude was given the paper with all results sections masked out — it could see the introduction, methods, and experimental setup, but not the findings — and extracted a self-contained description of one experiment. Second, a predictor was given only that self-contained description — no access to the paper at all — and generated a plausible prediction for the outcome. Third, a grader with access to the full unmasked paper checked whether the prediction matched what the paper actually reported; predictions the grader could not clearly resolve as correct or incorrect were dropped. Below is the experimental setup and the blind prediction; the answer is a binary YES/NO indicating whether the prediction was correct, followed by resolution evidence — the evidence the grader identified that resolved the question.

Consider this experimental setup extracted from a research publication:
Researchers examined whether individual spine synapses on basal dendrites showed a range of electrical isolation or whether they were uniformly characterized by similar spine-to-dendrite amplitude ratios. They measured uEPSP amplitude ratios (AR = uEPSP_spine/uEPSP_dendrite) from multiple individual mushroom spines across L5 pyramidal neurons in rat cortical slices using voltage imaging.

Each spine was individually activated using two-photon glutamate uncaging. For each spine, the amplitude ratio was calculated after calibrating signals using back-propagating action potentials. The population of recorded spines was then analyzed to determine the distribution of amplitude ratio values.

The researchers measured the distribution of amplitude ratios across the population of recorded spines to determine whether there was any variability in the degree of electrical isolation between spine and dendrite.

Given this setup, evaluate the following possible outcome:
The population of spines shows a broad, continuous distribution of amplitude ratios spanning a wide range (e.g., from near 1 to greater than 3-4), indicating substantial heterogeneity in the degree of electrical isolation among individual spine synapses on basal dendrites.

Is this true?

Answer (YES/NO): NO